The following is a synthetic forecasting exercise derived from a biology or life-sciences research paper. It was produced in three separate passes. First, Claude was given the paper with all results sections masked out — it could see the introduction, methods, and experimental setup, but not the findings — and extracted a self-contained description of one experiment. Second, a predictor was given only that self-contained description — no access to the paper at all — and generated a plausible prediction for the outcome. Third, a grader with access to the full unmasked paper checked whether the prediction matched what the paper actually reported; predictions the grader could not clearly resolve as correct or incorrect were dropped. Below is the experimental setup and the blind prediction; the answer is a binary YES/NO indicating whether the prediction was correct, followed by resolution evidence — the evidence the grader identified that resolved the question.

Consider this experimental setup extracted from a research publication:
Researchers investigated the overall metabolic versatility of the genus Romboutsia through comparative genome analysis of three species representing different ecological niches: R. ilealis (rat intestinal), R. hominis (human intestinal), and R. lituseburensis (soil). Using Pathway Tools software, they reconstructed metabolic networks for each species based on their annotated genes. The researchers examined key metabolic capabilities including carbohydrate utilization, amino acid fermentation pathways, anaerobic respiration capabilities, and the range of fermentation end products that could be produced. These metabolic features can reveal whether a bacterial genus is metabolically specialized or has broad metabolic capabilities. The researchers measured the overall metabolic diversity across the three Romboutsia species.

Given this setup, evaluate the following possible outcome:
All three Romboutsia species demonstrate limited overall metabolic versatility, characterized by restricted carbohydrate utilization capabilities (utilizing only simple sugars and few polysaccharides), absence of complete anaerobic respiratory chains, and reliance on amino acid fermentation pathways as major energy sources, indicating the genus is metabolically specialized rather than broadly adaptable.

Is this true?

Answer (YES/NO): NO